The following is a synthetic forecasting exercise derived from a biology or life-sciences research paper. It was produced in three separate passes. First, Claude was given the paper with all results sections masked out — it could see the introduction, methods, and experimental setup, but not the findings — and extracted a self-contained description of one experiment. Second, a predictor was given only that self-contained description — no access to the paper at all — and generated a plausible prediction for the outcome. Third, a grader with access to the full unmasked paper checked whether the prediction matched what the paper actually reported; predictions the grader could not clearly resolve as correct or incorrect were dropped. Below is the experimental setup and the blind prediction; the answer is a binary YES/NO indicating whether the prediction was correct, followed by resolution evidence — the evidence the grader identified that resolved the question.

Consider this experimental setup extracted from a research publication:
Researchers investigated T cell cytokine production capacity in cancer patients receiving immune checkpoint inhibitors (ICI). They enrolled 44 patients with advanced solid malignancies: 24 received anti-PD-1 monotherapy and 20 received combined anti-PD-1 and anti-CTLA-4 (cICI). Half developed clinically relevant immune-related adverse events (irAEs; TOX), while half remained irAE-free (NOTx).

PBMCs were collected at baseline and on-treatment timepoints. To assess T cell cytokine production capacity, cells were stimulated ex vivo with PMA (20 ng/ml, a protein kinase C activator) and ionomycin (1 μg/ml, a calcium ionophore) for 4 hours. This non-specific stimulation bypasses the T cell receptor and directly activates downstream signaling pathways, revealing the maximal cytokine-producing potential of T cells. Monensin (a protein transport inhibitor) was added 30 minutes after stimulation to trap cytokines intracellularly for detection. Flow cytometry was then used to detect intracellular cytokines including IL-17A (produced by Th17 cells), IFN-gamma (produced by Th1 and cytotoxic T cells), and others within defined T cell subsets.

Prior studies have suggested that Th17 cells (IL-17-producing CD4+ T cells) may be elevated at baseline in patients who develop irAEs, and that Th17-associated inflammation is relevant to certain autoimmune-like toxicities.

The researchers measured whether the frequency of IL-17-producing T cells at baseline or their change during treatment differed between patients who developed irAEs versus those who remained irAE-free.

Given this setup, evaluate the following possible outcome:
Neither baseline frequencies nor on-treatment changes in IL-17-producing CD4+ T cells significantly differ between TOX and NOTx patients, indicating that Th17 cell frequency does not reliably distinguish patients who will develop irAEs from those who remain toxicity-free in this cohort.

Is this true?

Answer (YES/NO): NO